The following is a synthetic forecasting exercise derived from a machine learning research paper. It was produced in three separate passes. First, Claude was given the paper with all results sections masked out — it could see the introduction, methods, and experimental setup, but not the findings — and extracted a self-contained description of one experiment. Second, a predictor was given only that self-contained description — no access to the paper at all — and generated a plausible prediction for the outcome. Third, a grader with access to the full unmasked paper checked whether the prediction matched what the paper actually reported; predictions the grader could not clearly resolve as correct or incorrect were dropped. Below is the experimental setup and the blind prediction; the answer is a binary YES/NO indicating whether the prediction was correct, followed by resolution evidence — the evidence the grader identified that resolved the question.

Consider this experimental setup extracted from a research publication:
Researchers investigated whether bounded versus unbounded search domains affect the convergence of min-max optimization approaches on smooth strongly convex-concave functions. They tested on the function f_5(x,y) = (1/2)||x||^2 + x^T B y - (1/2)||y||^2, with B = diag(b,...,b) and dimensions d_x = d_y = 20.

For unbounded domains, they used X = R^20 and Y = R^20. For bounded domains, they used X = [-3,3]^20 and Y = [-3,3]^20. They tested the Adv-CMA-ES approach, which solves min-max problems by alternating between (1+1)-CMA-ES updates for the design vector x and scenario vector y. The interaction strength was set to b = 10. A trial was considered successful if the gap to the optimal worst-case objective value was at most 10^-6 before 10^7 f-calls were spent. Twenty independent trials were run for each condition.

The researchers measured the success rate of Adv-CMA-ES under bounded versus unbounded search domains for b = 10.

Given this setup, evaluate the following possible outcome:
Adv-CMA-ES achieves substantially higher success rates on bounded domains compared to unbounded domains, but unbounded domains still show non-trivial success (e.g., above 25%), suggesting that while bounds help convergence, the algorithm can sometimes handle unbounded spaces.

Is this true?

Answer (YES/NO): NO